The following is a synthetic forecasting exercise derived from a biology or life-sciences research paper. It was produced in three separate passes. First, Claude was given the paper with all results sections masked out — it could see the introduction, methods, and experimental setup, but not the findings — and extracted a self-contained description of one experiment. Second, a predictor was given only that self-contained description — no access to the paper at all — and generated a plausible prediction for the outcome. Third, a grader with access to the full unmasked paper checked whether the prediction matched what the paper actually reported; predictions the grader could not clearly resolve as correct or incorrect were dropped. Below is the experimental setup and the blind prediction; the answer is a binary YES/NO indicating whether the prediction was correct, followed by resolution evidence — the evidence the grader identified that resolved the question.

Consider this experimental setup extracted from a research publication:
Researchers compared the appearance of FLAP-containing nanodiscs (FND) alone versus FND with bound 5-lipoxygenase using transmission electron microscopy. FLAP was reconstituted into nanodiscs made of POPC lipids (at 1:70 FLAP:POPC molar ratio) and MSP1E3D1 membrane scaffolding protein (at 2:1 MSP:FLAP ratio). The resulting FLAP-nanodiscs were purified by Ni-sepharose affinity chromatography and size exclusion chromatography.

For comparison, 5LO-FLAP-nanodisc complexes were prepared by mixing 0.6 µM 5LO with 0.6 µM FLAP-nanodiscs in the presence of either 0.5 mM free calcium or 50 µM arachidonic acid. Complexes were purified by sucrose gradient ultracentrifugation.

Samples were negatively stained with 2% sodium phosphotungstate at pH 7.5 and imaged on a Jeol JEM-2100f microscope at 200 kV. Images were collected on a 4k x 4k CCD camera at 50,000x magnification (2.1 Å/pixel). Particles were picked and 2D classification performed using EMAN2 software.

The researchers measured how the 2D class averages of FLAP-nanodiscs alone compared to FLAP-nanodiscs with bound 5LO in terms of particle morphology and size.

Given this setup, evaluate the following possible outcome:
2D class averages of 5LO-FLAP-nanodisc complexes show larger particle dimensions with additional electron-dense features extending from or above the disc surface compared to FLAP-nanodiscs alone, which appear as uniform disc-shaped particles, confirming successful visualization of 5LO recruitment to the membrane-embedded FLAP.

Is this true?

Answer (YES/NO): NO